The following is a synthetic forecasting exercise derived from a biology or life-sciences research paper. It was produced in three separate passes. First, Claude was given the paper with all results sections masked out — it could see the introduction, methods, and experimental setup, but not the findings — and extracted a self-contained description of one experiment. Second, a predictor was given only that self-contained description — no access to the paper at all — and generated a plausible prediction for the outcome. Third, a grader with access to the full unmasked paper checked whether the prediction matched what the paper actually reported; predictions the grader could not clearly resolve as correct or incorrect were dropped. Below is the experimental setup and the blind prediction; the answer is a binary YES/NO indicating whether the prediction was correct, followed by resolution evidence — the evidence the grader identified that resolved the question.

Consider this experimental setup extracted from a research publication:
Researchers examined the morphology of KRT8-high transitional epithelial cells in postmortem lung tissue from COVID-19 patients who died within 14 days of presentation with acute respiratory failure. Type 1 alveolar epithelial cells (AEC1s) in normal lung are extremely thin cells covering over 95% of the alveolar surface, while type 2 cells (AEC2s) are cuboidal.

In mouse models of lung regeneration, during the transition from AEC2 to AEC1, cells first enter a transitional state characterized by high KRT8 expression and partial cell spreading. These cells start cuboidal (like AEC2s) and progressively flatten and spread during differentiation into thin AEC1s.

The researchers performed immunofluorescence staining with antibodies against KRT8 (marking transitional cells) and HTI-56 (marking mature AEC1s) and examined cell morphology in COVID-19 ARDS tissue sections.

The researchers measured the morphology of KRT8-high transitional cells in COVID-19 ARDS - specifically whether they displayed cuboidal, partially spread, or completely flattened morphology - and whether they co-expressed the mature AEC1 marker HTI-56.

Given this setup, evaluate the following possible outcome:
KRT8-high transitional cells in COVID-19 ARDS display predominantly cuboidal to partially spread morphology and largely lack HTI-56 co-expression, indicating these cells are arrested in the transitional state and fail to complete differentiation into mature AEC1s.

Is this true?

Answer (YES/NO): YES